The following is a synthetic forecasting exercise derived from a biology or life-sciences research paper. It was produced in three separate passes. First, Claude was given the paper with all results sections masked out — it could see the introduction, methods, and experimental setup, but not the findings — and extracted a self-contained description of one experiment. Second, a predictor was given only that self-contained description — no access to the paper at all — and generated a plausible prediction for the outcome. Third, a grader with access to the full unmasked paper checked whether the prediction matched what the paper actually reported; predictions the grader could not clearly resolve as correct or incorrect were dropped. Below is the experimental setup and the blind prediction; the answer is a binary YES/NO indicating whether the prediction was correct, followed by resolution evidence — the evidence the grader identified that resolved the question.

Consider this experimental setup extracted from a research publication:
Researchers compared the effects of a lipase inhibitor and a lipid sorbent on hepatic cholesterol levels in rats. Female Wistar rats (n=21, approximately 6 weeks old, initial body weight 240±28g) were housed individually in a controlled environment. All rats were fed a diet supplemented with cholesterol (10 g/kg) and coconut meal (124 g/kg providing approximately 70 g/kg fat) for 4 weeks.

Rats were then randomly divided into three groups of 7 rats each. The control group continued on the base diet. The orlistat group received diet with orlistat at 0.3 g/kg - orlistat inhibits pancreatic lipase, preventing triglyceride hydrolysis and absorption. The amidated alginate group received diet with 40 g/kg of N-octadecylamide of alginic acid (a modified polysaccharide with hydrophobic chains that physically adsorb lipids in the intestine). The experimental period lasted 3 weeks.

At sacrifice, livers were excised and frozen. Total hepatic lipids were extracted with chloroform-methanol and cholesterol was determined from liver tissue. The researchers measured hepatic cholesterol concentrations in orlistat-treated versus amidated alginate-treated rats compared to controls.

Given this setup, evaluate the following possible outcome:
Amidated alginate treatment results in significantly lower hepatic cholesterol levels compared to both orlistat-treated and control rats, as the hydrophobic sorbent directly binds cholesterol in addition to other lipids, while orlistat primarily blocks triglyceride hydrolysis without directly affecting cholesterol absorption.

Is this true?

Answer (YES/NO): NO